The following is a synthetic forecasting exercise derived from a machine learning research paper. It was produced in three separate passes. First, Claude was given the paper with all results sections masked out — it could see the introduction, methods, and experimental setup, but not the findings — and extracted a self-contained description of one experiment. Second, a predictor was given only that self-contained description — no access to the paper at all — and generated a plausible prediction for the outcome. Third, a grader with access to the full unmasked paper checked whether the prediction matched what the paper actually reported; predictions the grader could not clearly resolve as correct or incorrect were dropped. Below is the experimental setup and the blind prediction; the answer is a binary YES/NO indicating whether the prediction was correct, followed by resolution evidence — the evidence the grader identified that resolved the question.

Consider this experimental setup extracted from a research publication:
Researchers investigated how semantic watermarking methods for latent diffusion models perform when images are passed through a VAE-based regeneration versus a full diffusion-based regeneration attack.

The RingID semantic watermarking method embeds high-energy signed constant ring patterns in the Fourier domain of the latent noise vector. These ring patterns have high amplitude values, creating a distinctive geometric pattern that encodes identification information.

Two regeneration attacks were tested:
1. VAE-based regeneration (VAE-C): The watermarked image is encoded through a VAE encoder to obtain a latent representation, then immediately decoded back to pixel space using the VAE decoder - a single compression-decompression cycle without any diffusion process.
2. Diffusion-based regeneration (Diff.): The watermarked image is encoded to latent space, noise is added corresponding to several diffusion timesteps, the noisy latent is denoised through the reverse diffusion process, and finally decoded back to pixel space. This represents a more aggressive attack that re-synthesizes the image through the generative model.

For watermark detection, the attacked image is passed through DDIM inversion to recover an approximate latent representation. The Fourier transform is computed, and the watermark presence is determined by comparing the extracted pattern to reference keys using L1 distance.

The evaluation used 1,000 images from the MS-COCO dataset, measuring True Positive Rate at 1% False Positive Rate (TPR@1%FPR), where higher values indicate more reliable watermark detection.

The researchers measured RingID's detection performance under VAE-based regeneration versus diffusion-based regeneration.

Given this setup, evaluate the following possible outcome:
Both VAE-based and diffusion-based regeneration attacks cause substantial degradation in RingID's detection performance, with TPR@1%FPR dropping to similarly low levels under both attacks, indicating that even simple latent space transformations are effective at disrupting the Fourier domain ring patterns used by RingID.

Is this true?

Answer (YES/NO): NO